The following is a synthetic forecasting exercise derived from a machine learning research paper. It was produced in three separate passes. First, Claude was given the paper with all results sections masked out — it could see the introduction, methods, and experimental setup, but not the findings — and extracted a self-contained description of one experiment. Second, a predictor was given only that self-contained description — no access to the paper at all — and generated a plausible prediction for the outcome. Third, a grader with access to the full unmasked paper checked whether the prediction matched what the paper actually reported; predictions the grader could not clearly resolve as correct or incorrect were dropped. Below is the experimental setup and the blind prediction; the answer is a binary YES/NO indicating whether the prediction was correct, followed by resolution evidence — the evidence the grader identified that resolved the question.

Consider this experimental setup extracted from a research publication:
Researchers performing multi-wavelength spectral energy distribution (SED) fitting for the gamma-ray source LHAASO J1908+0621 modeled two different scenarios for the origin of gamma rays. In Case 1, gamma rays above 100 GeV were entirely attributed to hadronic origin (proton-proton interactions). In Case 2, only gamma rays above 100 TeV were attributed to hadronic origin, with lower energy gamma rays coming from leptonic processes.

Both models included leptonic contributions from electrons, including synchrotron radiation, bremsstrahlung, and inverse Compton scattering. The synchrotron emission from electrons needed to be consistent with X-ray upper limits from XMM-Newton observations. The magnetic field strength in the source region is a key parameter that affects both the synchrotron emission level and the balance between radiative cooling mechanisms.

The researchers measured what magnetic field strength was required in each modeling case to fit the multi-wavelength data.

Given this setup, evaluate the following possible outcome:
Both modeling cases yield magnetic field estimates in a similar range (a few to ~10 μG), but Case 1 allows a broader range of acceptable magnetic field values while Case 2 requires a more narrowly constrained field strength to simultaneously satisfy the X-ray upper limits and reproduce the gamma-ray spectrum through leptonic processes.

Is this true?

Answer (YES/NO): NO